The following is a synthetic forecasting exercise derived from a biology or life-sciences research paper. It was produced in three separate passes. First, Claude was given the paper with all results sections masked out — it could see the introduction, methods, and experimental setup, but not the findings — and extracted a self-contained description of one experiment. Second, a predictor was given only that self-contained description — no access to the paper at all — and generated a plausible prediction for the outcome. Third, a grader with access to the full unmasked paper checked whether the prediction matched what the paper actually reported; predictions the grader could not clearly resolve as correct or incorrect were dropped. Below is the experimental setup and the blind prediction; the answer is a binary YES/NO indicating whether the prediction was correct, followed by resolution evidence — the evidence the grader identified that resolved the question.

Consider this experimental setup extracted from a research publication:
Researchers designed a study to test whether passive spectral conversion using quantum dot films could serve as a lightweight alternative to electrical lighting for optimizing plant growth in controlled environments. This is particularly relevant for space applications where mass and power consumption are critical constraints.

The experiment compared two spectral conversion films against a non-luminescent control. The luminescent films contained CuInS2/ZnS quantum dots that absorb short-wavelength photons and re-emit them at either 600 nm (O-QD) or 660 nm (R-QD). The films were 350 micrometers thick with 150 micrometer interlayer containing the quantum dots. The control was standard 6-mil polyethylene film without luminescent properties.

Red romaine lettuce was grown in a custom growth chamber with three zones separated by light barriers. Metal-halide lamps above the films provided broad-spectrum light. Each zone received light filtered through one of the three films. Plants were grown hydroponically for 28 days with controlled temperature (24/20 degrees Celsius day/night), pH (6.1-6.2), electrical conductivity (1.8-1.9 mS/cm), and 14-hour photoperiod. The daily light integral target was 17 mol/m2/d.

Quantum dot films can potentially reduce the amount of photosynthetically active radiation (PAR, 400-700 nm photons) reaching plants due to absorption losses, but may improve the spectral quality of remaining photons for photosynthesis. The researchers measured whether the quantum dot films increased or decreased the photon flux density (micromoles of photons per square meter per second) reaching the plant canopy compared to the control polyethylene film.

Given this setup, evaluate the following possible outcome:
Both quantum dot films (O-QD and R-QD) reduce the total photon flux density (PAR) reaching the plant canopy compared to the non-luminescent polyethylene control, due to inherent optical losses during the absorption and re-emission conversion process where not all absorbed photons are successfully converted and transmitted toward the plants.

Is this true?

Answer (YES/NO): NO